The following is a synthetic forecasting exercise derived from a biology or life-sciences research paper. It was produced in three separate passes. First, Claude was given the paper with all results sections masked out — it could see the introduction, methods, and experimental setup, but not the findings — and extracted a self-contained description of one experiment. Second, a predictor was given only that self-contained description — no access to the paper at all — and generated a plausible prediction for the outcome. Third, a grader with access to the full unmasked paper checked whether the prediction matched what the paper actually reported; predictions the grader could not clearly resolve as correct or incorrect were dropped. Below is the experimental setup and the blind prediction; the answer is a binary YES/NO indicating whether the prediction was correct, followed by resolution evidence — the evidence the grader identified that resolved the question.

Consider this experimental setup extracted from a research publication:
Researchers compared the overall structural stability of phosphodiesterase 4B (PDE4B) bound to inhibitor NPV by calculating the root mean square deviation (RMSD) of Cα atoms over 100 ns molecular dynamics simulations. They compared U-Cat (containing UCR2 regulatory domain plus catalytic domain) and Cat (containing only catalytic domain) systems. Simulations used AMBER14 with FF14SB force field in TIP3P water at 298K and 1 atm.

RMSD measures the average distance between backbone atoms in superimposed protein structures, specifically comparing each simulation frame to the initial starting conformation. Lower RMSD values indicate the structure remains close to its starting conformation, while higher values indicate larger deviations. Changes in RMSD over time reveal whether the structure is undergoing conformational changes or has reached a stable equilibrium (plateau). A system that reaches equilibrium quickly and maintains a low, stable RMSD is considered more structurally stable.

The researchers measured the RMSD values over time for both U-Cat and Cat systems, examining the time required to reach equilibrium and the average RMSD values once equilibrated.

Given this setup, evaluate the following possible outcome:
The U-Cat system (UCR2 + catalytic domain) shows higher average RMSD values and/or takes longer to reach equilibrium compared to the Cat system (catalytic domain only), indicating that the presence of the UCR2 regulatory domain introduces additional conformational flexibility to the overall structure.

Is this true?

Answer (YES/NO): NO